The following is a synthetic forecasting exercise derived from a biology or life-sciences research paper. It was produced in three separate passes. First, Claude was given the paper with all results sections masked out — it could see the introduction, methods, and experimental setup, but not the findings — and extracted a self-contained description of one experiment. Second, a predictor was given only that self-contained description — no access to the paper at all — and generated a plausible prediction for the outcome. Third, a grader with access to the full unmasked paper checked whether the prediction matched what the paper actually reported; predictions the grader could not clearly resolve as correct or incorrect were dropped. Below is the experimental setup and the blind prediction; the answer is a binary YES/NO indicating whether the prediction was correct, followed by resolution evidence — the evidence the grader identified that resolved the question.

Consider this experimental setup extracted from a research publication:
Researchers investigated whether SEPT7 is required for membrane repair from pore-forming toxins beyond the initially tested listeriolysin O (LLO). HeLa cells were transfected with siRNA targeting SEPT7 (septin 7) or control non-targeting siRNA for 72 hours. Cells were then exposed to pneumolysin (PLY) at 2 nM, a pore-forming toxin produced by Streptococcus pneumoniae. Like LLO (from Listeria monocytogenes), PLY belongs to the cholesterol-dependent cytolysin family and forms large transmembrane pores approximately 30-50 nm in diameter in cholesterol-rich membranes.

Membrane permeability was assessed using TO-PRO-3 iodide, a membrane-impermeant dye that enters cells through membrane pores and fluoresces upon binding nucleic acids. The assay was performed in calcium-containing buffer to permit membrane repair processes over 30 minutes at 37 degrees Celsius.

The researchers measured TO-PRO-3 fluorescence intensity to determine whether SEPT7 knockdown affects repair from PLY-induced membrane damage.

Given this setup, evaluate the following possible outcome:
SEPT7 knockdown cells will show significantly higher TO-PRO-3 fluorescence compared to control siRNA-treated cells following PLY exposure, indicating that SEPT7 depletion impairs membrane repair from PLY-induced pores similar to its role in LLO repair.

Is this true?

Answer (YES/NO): YES